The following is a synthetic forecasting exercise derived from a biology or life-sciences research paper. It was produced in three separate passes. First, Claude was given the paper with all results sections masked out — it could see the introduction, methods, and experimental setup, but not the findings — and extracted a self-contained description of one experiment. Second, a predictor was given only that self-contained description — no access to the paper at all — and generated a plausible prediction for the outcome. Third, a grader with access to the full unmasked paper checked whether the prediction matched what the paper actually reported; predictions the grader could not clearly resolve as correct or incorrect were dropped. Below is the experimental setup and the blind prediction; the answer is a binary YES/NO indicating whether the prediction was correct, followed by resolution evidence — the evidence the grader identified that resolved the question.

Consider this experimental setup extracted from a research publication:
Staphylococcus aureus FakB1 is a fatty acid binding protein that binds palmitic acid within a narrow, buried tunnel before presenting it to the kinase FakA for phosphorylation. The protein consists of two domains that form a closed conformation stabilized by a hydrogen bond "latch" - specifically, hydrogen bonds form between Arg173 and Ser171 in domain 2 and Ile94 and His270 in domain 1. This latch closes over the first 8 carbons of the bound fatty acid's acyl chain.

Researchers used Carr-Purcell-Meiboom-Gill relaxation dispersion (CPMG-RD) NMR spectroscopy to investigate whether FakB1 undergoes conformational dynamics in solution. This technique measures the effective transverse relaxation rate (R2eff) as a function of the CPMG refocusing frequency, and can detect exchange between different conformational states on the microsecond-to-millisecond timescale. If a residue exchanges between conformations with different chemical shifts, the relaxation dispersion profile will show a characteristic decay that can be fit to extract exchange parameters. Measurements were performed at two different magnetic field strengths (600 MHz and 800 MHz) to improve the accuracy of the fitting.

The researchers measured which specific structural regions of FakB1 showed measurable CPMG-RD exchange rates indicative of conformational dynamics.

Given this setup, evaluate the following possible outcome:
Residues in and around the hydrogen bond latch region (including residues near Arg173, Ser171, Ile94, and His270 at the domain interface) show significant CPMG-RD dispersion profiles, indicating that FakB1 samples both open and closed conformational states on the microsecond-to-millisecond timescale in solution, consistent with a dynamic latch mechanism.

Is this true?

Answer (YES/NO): YES